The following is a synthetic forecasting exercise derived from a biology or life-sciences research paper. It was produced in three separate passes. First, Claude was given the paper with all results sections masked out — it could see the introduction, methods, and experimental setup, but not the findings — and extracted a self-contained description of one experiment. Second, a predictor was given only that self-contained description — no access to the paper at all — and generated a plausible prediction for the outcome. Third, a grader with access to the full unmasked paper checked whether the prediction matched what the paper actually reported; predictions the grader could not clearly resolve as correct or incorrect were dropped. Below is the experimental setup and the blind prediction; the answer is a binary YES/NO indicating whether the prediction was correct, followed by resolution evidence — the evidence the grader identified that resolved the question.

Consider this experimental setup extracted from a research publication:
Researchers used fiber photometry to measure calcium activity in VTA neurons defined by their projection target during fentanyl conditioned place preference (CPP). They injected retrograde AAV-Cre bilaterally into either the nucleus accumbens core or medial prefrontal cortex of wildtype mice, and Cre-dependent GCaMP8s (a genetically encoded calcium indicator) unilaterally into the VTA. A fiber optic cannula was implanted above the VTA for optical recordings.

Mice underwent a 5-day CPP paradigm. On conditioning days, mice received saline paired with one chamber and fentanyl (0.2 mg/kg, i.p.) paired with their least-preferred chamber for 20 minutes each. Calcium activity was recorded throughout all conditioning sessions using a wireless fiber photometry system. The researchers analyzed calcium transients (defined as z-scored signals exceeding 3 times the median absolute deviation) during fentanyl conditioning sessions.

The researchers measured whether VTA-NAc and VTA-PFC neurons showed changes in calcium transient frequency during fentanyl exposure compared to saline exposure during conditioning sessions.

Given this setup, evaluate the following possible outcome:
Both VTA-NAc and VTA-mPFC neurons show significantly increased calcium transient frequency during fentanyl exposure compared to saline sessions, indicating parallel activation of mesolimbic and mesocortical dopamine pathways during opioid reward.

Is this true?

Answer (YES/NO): YES